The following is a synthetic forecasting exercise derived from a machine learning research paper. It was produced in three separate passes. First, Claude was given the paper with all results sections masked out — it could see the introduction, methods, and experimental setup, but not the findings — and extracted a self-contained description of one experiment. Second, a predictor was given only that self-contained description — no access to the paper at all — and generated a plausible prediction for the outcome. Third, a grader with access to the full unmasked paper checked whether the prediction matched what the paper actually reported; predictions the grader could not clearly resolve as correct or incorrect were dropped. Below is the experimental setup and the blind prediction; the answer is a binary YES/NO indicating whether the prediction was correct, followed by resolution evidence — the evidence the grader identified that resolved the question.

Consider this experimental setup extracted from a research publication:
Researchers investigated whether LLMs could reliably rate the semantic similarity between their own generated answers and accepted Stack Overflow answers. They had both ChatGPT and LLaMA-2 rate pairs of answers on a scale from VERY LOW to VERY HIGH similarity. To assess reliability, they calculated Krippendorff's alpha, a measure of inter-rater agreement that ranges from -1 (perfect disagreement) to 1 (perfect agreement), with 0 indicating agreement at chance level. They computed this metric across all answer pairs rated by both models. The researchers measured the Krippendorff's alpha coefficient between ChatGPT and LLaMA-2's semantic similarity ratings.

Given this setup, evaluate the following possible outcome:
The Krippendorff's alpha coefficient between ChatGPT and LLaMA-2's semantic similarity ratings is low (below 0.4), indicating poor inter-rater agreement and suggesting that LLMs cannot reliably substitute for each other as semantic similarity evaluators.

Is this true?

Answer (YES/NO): YES